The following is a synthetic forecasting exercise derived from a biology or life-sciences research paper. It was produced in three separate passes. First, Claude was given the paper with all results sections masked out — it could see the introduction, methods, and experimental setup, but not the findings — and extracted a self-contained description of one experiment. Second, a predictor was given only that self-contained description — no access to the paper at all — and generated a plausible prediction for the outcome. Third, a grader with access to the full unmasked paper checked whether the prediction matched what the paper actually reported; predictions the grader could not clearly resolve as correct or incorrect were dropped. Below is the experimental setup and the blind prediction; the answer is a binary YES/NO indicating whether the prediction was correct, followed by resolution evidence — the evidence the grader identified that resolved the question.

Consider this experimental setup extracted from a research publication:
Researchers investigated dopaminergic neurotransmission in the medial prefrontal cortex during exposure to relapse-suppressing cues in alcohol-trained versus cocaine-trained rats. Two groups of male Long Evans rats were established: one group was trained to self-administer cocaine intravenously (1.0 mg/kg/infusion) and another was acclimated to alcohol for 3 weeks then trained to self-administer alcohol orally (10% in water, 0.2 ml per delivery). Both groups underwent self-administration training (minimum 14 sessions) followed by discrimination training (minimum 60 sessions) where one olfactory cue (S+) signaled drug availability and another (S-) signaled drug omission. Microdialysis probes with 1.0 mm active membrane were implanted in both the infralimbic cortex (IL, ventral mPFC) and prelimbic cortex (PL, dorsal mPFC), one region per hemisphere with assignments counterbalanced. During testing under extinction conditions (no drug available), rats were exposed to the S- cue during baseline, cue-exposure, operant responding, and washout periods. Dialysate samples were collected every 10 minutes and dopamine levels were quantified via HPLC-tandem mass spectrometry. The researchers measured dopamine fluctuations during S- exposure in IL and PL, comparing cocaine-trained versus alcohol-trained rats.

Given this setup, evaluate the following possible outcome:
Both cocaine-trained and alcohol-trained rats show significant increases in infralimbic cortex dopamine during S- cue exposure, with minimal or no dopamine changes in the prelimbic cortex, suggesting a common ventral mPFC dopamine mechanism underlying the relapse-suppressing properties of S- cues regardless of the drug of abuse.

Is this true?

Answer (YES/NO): NO